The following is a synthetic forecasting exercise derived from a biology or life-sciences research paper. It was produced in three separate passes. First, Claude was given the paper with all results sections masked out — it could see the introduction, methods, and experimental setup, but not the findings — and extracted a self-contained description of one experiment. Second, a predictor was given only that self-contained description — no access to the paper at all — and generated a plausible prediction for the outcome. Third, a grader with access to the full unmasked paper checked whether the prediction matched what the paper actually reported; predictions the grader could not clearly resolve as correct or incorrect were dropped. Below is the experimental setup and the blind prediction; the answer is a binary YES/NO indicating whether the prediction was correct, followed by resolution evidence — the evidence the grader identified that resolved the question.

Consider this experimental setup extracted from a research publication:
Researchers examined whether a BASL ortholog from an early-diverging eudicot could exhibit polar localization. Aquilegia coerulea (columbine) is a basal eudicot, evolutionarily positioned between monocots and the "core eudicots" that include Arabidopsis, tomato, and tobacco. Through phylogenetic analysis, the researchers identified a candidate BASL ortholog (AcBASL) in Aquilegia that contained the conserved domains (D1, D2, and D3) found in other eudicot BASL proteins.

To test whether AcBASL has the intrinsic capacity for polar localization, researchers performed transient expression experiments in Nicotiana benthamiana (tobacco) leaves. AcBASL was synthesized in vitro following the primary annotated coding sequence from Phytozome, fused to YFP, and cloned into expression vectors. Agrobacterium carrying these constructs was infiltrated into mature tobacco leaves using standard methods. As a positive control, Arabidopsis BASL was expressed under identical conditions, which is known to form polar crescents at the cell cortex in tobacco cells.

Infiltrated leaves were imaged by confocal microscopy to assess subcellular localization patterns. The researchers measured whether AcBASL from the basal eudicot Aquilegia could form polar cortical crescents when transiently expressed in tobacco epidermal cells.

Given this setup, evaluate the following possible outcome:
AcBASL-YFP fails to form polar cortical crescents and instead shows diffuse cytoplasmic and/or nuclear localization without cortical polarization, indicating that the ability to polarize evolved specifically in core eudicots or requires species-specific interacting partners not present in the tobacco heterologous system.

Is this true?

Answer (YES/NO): NO